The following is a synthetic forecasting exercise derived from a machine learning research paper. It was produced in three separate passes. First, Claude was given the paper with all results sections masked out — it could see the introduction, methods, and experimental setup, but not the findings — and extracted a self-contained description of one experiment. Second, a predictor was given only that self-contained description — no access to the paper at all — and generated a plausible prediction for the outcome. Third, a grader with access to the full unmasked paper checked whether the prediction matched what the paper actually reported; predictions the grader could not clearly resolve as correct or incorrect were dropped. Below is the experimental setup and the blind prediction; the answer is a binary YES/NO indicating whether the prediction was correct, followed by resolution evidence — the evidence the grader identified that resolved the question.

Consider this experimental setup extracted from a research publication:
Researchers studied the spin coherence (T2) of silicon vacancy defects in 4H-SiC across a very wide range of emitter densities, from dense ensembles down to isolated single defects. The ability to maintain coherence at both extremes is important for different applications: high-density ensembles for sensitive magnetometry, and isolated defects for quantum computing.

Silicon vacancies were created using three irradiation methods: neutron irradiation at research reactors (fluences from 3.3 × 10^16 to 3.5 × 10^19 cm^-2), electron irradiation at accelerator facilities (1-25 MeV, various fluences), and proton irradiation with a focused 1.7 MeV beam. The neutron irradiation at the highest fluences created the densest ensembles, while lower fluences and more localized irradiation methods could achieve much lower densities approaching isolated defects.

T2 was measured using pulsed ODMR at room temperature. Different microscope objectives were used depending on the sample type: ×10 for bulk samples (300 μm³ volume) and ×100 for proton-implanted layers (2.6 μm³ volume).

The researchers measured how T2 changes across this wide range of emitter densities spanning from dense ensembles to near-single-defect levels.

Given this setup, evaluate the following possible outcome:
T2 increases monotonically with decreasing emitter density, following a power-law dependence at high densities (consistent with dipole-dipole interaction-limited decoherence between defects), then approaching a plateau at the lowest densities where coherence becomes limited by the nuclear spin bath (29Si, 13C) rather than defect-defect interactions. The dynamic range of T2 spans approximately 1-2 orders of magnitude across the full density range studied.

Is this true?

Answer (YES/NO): NO